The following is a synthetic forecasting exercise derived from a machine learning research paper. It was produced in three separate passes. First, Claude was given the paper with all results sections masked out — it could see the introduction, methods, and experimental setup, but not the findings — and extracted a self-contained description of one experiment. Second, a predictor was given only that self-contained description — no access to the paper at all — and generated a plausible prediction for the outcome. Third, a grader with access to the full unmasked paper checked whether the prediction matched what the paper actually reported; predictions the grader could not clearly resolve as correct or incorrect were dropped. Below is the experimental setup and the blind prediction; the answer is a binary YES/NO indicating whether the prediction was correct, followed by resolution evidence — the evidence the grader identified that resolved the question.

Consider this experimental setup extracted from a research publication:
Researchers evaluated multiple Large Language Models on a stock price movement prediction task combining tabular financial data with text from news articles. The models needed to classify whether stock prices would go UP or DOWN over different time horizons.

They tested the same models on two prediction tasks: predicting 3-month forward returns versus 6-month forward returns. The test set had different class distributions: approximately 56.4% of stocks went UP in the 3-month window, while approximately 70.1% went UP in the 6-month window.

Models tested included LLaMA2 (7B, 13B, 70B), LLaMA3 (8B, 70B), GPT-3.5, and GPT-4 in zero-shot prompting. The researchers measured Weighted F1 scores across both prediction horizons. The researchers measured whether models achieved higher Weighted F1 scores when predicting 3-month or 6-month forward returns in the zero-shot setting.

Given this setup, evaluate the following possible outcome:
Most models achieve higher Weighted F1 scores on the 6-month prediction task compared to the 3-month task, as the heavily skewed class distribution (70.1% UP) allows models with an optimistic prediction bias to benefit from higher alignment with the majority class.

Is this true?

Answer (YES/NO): NO